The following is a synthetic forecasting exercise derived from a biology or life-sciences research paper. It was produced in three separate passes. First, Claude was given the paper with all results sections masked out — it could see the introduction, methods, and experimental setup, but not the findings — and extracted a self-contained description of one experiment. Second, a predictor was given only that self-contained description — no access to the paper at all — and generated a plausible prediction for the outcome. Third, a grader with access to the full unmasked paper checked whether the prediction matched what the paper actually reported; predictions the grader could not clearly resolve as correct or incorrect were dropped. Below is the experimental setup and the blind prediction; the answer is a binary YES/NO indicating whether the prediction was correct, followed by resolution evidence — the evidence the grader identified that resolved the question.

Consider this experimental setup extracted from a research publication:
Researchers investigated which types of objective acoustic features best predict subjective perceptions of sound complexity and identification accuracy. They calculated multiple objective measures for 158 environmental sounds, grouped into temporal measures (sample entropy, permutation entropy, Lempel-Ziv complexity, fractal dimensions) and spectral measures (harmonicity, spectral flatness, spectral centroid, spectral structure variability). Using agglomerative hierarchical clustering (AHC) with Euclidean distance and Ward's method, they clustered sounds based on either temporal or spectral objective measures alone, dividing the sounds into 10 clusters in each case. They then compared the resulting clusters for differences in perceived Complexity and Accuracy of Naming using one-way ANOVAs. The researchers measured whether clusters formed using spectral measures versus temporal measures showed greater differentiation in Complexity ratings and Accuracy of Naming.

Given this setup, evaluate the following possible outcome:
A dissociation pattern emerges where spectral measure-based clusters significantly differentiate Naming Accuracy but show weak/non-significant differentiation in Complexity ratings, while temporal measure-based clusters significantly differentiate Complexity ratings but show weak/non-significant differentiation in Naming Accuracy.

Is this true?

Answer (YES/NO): NO